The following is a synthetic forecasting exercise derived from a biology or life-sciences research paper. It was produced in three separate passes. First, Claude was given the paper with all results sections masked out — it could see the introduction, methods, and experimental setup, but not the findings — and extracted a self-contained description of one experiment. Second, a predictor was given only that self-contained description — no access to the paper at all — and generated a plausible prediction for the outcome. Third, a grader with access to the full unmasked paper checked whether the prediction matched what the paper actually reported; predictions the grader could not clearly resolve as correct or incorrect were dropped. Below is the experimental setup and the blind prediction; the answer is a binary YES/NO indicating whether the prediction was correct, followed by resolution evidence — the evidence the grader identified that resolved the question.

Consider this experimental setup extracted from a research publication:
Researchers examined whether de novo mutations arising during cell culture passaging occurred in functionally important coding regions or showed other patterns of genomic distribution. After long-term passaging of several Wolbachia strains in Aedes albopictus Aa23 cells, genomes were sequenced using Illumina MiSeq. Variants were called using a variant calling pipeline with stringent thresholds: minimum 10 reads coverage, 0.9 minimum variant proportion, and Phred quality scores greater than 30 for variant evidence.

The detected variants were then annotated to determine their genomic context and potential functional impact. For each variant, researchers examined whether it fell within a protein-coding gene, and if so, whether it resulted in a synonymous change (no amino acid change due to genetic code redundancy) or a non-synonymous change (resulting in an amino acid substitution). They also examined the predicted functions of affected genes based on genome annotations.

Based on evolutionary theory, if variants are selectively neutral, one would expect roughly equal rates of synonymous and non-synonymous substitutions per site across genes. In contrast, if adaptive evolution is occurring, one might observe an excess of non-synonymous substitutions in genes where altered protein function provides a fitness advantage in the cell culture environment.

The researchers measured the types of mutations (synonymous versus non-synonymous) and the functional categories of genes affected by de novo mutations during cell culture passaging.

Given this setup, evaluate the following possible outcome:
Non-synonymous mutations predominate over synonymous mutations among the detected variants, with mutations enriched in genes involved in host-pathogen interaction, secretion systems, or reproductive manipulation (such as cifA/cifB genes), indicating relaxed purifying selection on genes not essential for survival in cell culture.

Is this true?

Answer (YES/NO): NO